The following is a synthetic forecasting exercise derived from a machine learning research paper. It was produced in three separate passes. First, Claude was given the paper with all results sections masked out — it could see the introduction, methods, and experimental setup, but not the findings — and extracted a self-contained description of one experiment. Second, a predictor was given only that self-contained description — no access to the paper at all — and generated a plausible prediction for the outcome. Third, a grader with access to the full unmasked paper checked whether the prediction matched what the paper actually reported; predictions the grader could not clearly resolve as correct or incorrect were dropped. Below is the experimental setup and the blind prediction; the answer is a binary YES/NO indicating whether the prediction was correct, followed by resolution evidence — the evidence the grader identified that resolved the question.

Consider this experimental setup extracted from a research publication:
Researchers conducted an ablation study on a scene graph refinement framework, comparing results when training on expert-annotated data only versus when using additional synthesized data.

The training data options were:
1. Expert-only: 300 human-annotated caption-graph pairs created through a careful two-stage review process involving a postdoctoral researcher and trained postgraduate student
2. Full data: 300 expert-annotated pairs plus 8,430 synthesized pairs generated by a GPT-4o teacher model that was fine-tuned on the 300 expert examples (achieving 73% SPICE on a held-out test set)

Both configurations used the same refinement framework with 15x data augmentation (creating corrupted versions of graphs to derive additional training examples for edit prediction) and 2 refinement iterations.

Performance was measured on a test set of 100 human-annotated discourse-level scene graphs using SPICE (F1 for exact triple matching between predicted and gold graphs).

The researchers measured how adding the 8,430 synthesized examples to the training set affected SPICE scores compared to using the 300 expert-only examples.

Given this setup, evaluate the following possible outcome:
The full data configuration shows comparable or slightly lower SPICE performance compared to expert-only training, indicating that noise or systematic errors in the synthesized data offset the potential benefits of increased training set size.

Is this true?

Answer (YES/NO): NO